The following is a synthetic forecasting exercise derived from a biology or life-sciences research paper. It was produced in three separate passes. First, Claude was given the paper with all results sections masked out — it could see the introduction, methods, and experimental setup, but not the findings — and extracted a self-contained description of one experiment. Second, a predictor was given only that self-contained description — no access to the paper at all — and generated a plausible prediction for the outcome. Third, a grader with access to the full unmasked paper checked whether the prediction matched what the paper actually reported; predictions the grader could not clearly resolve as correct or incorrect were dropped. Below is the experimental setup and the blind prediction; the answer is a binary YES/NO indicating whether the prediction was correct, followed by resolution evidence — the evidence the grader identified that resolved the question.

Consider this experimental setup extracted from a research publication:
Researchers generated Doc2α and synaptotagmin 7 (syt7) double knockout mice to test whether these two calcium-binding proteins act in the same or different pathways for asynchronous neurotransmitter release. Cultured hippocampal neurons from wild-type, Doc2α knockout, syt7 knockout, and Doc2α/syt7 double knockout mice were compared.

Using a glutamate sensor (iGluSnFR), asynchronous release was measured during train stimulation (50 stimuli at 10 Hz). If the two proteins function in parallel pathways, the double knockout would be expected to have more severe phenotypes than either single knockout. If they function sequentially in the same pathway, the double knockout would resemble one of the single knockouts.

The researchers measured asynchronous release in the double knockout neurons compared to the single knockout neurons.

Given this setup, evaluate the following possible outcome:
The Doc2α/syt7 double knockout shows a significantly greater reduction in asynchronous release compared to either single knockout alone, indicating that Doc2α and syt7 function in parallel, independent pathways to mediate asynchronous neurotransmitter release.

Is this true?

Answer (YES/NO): NO